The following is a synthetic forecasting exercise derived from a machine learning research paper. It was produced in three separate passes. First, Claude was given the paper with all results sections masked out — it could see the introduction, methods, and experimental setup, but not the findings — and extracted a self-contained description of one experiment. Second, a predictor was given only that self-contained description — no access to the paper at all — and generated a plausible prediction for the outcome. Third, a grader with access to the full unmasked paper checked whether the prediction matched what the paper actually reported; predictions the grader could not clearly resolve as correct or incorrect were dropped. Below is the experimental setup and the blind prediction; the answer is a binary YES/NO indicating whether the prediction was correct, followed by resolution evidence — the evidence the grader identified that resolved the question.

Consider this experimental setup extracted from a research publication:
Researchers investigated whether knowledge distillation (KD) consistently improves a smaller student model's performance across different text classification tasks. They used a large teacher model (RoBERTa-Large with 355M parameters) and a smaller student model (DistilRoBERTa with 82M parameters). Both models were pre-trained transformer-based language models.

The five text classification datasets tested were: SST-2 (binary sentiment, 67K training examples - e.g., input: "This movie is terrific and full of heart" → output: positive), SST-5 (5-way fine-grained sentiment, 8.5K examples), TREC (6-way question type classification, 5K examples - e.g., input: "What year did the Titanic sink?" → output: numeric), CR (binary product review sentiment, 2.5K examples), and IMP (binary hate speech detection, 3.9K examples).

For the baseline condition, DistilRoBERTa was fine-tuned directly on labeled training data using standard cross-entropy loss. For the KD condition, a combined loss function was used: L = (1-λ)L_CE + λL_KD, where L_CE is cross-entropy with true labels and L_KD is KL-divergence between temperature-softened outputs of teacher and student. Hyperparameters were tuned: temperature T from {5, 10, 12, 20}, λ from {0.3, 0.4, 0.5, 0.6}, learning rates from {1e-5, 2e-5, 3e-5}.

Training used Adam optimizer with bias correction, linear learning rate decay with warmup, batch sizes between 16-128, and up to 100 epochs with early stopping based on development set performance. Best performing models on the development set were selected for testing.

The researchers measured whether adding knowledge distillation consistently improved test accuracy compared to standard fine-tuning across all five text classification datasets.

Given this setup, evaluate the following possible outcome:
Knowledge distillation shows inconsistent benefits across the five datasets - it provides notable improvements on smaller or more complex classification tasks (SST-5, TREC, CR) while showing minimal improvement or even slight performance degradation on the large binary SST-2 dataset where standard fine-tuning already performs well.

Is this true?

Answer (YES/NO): NO